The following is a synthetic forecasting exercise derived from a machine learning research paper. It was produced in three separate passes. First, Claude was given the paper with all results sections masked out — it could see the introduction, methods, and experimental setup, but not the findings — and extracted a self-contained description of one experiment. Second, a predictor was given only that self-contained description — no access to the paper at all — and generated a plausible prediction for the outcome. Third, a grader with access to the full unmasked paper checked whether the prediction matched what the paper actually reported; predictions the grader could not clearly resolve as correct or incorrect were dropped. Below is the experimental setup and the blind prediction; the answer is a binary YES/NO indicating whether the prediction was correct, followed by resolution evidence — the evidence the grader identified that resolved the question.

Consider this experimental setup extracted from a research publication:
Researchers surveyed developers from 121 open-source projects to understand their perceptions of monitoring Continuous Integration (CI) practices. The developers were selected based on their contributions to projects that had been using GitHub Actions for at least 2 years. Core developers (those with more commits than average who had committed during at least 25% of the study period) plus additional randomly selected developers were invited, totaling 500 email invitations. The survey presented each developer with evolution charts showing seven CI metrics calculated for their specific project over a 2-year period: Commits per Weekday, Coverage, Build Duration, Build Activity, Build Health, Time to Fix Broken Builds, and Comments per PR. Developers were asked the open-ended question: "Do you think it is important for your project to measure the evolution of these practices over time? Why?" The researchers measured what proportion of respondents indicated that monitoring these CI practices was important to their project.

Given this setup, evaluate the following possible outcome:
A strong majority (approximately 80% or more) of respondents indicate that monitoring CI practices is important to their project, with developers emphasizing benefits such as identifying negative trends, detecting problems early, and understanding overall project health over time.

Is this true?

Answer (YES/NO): NO